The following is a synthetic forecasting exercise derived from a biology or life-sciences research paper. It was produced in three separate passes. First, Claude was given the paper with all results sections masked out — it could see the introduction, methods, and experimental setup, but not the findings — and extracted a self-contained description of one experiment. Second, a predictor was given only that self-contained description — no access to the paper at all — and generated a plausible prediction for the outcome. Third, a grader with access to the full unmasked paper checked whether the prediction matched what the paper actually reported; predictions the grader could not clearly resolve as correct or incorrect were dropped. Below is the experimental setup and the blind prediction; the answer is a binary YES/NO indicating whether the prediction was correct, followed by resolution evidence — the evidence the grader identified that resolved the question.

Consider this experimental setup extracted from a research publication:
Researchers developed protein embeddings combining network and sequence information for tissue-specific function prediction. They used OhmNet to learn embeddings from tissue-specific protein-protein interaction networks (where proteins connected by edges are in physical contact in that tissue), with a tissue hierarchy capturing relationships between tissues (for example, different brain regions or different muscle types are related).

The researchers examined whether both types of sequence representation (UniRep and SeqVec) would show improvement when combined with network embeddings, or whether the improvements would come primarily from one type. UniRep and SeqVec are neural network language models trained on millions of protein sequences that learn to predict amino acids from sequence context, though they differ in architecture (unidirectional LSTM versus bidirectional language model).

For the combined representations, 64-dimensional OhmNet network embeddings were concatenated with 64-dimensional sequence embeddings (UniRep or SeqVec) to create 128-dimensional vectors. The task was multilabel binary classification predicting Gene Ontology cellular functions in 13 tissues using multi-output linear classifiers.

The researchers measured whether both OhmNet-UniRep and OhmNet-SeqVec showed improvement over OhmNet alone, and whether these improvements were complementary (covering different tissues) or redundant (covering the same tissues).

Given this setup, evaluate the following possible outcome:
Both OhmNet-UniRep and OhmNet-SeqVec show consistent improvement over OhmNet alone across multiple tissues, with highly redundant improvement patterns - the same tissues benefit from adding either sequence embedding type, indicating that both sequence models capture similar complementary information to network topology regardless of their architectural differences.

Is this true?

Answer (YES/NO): NO